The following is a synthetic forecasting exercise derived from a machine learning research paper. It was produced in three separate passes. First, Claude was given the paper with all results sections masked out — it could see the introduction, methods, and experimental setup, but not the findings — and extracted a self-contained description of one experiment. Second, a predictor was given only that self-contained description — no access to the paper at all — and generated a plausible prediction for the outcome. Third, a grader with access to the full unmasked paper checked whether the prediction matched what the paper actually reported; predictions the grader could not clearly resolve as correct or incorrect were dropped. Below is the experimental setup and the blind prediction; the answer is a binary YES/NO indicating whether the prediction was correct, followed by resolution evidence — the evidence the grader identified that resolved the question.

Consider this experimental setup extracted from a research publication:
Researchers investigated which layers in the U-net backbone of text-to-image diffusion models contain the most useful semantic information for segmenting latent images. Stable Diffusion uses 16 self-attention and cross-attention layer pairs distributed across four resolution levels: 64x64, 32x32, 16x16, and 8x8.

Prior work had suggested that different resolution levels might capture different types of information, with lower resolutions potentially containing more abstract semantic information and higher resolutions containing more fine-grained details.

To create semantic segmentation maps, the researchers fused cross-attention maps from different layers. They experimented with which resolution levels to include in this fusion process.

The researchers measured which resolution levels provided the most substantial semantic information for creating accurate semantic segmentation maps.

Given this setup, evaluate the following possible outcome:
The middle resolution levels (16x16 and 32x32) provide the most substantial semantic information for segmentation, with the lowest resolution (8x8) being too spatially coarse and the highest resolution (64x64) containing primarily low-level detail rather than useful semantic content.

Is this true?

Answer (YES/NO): NO